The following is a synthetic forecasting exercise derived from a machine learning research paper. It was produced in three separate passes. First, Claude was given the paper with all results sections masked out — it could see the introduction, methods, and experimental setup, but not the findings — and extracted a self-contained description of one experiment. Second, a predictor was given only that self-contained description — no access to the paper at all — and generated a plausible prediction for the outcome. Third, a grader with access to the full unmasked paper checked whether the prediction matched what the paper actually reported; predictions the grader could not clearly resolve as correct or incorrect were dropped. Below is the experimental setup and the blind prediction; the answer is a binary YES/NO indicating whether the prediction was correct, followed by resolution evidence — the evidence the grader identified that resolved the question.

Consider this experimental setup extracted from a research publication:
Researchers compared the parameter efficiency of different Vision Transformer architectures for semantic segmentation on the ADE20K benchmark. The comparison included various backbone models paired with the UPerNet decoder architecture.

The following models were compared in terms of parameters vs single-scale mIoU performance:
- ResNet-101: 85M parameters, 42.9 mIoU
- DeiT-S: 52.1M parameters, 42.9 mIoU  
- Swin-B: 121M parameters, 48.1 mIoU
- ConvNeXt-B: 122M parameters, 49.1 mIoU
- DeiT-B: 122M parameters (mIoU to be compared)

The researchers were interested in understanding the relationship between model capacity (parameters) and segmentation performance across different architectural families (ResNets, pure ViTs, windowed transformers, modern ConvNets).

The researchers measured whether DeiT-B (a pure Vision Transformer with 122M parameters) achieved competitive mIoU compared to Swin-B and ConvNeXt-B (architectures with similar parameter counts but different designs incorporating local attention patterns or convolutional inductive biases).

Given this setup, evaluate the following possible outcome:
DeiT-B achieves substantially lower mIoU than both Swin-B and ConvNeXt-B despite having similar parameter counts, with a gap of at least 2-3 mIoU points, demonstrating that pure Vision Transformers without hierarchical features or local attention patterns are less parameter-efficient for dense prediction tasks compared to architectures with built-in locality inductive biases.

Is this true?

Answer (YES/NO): YES